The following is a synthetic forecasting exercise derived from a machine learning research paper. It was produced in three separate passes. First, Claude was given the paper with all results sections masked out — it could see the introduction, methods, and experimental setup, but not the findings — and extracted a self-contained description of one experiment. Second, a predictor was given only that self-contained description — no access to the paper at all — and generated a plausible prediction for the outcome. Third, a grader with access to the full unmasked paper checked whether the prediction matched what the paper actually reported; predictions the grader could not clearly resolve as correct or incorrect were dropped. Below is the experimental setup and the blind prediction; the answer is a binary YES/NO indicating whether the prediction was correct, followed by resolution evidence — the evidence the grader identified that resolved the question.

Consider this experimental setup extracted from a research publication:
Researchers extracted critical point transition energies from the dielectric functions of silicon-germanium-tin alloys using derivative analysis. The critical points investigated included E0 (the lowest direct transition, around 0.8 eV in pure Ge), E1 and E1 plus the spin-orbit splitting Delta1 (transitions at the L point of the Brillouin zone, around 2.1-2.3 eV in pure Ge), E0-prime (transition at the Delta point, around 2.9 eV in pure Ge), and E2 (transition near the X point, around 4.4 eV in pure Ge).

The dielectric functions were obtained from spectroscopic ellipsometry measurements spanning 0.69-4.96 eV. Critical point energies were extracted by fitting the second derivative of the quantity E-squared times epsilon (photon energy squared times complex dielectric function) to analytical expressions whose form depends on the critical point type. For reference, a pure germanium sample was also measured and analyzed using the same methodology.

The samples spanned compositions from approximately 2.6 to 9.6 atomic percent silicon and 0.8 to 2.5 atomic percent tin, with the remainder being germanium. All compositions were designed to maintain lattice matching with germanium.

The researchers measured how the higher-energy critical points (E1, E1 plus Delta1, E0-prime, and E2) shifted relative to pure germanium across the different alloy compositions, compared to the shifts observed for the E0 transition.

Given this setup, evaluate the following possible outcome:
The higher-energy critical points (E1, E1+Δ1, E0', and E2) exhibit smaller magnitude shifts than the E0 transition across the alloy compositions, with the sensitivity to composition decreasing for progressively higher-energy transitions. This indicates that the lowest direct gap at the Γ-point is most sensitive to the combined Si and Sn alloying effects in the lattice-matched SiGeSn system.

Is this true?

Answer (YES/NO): YES